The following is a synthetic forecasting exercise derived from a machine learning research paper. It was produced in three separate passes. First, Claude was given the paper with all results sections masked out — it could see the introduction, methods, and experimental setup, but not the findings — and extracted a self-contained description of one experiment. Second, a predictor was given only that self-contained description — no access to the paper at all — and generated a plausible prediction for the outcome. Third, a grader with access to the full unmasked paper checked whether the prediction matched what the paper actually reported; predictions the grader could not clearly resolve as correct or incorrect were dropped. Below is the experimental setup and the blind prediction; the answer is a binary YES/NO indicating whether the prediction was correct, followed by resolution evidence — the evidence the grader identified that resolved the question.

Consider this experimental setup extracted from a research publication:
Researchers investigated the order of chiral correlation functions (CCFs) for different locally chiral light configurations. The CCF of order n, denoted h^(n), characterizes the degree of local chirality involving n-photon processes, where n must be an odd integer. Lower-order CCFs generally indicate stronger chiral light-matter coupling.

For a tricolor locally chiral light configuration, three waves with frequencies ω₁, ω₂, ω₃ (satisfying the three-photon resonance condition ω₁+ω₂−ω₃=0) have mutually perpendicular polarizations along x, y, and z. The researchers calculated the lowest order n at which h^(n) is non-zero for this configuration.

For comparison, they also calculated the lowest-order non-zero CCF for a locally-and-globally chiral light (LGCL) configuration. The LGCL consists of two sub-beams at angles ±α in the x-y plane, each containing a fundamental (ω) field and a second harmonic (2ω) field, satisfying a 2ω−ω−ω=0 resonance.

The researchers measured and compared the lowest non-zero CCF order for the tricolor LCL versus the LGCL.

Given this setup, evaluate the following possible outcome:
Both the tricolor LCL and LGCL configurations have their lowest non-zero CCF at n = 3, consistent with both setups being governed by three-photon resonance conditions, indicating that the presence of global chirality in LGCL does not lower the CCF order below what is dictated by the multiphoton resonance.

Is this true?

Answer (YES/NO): NO